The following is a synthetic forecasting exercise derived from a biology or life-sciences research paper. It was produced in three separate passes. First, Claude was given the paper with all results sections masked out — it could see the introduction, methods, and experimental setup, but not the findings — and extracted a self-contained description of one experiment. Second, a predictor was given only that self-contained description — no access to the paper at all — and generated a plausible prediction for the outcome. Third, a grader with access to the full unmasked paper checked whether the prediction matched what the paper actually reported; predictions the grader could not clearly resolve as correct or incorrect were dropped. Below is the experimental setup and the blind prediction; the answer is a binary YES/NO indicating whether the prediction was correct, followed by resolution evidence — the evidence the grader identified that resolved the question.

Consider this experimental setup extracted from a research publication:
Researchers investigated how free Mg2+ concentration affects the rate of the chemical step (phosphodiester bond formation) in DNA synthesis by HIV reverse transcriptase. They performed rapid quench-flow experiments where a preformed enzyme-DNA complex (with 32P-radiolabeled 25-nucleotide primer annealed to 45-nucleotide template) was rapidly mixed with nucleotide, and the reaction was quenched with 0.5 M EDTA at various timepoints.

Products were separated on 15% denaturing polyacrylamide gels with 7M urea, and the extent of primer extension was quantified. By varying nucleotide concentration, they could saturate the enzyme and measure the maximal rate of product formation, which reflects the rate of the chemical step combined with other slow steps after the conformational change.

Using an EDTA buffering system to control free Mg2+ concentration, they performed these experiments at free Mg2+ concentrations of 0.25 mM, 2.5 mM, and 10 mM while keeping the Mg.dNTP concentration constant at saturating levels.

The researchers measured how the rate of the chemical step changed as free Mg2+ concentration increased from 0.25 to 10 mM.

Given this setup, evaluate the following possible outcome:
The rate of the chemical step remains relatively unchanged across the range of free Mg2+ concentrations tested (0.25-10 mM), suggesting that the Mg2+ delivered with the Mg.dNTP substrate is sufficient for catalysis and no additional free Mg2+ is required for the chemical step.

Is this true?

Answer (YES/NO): NO